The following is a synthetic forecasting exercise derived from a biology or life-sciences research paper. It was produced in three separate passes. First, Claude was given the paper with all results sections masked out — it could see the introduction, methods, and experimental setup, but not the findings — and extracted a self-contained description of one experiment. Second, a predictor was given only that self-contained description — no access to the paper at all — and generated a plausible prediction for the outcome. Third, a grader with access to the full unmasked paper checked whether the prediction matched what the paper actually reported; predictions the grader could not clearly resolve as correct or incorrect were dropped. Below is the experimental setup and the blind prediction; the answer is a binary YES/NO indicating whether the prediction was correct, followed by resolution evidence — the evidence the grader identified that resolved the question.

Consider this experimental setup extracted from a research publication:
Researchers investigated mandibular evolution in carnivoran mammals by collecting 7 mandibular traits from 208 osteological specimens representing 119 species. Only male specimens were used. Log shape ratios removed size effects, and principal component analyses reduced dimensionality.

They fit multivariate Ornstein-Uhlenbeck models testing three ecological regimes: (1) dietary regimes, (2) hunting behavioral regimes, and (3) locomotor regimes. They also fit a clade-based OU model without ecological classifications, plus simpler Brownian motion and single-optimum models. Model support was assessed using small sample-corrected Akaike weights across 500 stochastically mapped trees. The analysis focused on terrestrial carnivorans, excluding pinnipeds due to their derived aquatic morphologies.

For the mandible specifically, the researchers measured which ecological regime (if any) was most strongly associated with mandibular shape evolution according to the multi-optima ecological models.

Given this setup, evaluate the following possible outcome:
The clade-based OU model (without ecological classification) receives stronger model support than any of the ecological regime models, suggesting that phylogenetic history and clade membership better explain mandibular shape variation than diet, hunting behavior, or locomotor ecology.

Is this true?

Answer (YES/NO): NO